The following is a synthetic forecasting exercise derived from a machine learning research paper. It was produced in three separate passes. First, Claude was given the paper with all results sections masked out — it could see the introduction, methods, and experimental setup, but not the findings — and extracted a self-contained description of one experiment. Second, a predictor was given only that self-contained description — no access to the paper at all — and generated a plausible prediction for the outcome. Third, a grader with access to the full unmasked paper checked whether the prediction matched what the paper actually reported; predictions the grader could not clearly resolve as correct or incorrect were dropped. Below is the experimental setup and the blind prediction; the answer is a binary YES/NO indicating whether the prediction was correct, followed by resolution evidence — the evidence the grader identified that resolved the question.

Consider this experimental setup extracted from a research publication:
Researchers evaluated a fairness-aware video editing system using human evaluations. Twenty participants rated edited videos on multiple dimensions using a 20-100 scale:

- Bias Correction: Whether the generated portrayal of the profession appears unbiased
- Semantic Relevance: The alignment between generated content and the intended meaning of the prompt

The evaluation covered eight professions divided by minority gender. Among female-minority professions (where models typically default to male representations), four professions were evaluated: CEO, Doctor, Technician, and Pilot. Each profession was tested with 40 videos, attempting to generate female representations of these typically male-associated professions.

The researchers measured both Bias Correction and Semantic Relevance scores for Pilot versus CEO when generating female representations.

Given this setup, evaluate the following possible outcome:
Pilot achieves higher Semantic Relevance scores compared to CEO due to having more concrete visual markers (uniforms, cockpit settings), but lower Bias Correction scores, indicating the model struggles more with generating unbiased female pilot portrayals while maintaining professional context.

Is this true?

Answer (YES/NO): NO